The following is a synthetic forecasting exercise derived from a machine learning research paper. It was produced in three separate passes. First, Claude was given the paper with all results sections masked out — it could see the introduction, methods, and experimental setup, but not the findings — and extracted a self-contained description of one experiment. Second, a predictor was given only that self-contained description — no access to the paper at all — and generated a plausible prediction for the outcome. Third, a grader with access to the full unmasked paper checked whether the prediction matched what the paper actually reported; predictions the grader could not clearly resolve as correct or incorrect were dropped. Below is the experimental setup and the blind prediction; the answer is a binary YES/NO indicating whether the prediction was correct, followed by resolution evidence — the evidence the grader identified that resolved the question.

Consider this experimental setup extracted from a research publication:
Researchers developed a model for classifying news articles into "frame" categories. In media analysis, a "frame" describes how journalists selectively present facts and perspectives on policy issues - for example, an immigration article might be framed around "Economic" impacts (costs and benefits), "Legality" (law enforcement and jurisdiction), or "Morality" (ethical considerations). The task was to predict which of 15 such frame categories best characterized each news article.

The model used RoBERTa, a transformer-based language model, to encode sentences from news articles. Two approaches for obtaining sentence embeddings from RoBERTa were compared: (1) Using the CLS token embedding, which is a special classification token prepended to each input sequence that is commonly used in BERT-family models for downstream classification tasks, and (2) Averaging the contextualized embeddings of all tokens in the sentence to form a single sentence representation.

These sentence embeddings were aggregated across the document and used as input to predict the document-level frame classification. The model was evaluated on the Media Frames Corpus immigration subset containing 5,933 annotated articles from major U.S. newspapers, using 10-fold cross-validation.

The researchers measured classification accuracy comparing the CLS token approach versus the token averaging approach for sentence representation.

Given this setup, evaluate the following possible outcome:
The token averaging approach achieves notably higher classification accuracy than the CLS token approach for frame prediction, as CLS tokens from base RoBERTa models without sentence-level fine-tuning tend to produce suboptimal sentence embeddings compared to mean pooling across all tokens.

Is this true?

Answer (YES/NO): NO